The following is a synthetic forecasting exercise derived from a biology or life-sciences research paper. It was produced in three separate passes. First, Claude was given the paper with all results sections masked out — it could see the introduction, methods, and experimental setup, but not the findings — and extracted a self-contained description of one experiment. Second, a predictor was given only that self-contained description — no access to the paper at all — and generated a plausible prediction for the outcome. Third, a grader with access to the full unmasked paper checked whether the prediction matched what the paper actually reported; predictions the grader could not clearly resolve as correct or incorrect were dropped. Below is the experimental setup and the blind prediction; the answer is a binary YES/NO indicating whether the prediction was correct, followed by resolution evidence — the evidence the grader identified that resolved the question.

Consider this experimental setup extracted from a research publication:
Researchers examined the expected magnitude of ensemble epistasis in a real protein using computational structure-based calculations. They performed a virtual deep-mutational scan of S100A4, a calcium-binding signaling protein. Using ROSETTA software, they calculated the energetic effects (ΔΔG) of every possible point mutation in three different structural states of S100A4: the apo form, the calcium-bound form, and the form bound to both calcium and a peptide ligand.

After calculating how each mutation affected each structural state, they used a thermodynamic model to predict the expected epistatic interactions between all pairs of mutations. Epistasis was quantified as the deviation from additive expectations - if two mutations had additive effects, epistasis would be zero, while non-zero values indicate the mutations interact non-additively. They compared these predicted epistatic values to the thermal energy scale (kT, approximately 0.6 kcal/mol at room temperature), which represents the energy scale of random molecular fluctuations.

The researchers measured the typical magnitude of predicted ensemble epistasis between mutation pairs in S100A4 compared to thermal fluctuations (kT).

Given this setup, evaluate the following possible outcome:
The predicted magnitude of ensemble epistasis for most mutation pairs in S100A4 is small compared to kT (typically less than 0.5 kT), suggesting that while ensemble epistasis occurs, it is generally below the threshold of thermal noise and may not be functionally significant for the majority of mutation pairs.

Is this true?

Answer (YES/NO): NO